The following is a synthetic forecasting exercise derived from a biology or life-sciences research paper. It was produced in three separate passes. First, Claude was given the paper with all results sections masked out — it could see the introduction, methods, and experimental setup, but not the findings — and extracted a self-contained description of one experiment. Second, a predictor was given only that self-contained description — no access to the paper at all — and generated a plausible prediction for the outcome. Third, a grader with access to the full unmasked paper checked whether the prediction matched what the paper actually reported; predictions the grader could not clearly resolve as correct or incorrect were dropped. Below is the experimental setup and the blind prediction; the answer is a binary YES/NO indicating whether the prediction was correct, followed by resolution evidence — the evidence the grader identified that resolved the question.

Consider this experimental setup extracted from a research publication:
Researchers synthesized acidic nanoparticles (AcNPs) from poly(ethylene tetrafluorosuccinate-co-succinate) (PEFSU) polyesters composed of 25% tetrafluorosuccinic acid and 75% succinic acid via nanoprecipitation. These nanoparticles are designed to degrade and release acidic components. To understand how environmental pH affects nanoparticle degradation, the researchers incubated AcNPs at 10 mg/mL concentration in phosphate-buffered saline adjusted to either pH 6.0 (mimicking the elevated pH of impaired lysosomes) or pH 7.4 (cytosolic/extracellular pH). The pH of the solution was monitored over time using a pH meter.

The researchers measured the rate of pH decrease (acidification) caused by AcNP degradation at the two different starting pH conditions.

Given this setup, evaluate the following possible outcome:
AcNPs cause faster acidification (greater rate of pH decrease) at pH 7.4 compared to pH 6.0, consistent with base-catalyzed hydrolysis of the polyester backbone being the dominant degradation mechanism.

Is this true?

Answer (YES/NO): NO